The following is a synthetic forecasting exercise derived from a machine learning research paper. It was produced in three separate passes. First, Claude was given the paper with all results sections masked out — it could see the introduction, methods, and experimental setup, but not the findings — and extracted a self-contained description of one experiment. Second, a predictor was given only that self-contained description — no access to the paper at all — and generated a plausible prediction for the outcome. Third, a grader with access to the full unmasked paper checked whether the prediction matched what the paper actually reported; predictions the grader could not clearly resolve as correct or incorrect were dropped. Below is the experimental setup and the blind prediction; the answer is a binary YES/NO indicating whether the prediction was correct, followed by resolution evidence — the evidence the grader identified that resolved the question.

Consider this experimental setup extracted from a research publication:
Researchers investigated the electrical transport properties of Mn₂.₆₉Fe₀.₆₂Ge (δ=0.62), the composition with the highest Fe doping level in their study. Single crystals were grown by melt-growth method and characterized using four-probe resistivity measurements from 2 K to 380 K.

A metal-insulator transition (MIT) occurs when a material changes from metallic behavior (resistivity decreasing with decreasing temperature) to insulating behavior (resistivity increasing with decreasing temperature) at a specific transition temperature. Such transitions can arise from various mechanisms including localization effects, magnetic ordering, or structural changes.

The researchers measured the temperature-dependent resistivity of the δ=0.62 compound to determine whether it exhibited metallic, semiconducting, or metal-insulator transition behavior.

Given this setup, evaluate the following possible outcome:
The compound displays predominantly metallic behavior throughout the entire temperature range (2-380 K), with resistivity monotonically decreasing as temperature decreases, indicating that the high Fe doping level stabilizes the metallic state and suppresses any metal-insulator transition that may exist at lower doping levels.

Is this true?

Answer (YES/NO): NO